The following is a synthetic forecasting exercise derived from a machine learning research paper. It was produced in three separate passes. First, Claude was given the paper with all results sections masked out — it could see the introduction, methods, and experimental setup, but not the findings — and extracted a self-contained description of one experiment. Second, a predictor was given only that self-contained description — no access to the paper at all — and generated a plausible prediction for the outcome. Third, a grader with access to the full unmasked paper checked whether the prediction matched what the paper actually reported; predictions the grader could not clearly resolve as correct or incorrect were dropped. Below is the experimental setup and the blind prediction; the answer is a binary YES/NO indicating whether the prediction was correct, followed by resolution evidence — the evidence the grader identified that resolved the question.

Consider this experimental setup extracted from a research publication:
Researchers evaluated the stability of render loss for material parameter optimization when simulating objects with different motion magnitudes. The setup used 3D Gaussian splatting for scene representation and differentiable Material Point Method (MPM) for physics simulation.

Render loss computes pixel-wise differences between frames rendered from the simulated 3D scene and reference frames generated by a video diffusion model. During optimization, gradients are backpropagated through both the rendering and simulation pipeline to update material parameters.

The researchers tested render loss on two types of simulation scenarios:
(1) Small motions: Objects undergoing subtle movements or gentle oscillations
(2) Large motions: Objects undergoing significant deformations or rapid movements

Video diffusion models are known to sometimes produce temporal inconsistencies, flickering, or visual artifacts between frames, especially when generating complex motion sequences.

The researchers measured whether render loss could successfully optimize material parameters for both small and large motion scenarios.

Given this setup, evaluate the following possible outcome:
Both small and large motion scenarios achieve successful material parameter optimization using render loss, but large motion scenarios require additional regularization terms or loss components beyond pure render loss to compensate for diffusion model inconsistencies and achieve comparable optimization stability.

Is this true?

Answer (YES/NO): NO